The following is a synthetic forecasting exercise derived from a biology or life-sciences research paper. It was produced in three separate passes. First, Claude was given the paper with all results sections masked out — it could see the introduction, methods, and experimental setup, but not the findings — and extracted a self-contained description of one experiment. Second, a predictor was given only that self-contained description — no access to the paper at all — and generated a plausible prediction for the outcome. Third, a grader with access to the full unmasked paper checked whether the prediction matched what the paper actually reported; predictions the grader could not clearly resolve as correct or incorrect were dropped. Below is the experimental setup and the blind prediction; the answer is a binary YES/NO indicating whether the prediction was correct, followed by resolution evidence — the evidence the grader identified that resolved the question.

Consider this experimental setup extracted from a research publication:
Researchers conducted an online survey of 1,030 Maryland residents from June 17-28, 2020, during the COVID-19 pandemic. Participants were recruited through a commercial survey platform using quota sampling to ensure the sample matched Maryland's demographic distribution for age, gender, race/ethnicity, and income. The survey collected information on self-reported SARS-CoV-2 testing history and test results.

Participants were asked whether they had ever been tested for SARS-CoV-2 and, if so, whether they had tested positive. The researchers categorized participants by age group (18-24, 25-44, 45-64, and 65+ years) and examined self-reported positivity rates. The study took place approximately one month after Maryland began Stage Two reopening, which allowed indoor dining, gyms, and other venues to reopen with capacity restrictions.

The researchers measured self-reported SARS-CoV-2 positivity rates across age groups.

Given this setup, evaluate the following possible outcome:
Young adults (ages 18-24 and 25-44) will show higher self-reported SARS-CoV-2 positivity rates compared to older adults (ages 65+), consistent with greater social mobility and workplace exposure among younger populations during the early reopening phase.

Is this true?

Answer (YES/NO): YES